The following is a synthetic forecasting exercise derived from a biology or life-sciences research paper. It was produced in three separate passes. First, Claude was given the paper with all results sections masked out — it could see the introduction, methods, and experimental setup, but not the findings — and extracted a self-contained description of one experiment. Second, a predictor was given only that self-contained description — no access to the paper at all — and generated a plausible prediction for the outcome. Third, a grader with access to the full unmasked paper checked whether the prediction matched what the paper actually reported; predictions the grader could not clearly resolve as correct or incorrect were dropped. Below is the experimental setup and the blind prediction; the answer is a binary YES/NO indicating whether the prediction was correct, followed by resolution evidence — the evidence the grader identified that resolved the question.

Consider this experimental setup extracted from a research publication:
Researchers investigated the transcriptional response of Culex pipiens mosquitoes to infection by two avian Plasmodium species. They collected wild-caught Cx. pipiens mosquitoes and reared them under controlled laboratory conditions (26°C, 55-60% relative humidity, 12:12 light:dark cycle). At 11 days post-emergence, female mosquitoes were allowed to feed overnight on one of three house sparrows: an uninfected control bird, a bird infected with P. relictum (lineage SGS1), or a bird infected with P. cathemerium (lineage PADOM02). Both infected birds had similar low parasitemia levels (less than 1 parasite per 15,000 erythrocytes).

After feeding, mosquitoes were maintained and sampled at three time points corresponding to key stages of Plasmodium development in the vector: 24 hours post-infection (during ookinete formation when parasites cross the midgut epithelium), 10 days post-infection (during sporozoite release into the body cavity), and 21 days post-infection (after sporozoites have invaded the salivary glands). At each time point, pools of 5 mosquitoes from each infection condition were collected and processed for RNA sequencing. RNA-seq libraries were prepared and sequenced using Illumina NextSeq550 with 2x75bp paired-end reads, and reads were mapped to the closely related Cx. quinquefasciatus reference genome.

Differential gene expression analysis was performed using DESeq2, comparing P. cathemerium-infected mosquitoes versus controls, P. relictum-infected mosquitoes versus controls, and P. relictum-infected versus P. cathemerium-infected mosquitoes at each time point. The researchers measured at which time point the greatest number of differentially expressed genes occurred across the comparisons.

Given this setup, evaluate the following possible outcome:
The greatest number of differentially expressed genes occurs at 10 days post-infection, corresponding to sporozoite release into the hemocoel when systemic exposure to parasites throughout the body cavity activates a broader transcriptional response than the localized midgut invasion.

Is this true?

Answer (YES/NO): NO